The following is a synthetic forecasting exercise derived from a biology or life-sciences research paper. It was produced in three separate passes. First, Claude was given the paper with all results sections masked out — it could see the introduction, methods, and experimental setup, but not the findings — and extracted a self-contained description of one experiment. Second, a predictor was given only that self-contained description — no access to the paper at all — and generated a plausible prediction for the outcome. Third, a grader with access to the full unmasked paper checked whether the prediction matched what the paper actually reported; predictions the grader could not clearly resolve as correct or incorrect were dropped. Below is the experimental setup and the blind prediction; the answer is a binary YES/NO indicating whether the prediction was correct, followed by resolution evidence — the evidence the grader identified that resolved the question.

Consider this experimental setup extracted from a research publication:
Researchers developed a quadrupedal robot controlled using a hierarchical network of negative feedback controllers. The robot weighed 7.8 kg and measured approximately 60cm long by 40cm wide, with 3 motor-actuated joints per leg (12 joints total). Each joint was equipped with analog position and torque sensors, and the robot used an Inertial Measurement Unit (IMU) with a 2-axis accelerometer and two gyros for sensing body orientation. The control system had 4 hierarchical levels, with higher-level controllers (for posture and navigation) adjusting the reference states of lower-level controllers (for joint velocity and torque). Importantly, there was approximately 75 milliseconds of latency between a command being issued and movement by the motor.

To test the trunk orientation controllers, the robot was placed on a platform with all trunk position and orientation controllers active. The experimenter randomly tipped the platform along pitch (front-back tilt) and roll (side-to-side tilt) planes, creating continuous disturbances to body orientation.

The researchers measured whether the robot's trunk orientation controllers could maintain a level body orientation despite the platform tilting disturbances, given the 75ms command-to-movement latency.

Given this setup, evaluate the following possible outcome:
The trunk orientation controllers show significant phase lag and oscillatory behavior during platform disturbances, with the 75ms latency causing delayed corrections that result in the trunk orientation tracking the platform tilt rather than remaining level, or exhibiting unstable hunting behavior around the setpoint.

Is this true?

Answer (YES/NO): NO